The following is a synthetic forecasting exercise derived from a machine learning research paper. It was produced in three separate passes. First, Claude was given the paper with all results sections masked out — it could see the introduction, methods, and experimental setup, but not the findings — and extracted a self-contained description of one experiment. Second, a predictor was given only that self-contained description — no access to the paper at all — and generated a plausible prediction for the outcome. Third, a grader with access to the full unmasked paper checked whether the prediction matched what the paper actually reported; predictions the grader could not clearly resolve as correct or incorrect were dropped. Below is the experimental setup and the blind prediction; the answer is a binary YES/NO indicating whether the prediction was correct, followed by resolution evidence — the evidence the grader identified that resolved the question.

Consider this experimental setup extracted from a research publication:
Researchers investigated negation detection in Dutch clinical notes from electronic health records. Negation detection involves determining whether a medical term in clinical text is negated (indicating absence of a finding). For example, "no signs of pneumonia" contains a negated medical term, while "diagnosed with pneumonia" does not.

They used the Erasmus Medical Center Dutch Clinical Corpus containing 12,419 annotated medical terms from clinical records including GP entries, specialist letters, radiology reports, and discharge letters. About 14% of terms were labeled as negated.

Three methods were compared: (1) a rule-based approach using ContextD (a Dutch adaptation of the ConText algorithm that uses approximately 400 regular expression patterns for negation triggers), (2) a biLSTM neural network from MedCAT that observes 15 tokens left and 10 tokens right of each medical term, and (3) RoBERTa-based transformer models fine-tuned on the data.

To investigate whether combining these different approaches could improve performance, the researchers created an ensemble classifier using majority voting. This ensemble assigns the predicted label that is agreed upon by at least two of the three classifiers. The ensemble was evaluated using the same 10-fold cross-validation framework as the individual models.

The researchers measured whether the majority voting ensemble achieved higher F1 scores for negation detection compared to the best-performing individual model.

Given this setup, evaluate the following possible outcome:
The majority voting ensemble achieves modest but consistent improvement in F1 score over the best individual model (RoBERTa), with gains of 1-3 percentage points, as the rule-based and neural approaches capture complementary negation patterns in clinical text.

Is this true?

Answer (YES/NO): NO